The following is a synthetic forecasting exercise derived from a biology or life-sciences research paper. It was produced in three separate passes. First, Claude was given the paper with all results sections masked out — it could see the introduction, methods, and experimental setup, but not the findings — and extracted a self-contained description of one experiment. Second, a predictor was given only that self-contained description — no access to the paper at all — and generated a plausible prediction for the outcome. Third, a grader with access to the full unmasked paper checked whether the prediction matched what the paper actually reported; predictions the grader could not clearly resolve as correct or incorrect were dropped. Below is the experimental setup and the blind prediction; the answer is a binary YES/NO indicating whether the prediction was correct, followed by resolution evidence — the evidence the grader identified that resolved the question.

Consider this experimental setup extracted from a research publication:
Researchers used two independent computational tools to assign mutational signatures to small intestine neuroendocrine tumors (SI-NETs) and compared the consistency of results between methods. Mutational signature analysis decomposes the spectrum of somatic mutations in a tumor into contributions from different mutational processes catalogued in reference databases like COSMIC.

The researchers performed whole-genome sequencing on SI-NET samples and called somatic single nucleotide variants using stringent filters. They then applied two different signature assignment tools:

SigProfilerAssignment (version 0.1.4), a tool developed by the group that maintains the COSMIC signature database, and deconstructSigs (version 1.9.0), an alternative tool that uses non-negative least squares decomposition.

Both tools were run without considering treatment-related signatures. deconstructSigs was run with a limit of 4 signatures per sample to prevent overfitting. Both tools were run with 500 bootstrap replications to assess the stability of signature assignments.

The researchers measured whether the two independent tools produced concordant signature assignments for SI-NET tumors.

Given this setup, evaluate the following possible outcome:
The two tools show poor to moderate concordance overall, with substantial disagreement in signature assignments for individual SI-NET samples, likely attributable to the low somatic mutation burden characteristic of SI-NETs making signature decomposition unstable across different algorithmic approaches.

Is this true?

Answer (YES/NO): YES